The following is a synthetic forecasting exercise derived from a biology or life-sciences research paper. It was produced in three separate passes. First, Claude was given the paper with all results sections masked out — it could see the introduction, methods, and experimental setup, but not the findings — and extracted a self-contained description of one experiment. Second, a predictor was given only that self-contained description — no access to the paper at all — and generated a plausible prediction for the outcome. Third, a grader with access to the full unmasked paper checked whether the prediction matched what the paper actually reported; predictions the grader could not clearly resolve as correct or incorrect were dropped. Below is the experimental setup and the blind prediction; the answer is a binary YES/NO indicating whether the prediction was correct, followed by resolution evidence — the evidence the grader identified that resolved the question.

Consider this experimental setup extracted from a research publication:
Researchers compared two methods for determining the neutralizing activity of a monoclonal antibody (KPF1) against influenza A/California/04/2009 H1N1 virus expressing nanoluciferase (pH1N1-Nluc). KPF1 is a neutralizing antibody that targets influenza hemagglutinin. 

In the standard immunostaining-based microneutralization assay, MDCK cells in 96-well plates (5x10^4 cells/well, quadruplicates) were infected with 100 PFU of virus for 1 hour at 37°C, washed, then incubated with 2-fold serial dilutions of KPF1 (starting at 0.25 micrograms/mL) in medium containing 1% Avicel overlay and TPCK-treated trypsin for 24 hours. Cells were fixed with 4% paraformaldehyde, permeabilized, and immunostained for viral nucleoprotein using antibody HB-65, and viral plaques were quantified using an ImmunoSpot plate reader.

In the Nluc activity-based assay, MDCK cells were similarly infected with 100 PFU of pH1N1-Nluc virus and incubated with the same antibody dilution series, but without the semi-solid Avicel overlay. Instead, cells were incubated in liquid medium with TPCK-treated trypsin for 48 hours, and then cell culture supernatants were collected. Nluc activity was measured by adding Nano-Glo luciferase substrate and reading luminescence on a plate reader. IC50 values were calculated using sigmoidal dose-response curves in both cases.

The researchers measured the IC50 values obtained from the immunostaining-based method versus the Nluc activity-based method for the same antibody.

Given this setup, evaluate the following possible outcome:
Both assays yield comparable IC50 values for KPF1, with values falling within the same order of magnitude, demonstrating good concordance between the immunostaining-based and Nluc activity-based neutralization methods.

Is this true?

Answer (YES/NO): YES